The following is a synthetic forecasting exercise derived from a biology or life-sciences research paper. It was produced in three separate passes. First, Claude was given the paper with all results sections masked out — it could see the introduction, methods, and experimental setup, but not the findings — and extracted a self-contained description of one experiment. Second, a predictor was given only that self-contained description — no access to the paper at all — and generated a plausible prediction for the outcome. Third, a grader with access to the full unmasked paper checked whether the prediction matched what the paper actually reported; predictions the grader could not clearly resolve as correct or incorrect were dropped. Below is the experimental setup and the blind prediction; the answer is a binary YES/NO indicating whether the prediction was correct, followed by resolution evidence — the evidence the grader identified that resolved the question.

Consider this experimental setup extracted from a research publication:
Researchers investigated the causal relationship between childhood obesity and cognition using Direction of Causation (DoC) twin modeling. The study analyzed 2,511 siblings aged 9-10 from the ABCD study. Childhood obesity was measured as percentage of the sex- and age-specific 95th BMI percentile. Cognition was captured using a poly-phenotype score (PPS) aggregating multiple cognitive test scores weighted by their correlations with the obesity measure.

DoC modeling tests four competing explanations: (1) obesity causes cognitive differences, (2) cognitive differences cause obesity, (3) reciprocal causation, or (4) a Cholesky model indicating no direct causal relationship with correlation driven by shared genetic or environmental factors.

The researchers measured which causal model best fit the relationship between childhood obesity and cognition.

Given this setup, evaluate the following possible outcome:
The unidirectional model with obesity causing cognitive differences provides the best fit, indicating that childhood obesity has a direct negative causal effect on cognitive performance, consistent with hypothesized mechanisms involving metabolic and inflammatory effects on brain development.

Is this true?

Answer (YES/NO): YES